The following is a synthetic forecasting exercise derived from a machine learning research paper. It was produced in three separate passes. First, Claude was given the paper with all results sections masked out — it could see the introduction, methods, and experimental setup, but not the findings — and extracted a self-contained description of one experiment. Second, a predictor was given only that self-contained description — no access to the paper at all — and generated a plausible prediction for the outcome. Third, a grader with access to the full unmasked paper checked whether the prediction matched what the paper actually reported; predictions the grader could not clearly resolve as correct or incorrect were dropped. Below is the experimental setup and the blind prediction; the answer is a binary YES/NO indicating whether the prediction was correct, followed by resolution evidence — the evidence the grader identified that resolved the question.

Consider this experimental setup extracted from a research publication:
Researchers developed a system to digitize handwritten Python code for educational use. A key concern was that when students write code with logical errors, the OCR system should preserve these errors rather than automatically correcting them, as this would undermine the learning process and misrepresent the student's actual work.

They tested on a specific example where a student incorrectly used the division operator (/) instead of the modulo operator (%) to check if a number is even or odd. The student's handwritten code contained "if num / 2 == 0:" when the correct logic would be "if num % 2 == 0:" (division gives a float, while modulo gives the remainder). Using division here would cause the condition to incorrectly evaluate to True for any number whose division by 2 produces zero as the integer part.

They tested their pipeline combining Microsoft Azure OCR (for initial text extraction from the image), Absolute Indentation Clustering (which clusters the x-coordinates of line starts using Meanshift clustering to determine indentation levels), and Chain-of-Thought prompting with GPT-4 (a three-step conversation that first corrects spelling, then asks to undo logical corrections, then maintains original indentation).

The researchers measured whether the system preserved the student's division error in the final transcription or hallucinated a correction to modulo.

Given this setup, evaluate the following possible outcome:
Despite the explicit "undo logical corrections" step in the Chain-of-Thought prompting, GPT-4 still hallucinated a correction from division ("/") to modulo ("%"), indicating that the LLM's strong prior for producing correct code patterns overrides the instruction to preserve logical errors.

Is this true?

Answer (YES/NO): NO